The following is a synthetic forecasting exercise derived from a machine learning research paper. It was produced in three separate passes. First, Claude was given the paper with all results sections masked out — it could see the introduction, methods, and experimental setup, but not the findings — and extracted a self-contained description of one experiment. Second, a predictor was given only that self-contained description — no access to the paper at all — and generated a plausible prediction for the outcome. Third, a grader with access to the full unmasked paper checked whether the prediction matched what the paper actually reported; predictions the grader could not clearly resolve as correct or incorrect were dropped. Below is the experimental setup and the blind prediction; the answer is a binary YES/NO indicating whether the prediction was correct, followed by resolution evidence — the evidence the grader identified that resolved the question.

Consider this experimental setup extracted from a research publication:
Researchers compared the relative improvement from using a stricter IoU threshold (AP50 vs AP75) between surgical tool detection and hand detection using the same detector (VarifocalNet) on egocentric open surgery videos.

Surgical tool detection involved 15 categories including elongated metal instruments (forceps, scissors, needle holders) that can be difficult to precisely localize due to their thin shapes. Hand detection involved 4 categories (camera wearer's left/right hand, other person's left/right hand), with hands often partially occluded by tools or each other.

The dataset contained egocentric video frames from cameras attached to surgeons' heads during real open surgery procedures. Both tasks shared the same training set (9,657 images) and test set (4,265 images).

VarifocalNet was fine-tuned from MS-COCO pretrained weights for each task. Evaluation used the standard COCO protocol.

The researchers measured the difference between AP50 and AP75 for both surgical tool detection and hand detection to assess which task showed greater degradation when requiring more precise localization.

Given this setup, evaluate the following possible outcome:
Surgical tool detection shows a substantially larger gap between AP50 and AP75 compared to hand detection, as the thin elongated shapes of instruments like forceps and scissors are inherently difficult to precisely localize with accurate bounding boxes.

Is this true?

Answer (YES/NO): NO